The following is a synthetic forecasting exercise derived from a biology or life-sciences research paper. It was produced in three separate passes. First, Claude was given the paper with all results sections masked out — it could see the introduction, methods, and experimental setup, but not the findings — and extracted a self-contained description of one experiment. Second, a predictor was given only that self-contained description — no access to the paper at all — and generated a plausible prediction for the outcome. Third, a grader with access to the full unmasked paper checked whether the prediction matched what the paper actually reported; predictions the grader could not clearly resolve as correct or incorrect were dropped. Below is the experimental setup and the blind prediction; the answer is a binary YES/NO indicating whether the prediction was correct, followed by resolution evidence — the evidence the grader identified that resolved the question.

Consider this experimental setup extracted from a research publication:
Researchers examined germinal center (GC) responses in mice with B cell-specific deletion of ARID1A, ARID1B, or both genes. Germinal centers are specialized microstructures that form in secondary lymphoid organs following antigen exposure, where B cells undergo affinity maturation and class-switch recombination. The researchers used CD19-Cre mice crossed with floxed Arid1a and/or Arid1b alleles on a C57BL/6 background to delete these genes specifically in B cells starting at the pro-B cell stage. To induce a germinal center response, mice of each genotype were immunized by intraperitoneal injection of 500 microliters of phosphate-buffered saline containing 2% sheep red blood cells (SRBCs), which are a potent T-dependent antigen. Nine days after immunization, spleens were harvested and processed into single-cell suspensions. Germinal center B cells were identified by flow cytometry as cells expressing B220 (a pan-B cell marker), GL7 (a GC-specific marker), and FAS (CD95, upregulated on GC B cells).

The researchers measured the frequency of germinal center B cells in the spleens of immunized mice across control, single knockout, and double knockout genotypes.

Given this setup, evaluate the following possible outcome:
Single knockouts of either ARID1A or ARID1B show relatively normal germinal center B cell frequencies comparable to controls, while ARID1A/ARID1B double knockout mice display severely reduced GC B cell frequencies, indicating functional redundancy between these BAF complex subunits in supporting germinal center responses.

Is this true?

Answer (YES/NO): NO